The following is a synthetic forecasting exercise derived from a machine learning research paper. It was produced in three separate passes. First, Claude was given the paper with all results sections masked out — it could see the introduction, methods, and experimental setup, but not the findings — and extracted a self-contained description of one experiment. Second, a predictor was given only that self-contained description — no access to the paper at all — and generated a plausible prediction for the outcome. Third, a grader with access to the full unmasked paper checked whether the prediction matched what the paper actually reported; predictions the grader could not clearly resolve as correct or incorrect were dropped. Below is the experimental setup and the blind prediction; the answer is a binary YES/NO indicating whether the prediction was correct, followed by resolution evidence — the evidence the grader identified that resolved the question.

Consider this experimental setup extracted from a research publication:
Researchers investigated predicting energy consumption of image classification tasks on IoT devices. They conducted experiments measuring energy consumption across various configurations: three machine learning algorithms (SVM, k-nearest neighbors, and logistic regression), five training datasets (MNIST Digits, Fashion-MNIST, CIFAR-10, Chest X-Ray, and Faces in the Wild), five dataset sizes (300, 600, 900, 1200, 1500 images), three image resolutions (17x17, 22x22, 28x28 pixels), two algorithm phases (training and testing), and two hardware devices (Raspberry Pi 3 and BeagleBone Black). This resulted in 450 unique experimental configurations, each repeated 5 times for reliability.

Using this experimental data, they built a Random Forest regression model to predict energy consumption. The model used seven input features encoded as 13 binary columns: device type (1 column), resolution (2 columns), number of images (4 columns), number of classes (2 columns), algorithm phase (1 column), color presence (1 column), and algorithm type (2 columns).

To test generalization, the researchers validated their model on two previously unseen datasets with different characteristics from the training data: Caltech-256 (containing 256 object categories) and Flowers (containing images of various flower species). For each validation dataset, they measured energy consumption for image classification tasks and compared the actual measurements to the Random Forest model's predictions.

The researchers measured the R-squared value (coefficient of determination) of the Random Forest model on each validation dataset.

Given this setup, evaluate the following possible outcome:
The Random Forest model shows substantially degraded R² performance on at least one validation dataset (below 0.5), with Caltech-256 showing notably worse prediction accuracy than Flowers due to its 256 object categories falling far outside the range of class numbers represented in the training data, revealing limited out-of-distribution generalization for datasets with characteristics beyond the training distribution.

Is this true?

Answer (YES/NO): NO